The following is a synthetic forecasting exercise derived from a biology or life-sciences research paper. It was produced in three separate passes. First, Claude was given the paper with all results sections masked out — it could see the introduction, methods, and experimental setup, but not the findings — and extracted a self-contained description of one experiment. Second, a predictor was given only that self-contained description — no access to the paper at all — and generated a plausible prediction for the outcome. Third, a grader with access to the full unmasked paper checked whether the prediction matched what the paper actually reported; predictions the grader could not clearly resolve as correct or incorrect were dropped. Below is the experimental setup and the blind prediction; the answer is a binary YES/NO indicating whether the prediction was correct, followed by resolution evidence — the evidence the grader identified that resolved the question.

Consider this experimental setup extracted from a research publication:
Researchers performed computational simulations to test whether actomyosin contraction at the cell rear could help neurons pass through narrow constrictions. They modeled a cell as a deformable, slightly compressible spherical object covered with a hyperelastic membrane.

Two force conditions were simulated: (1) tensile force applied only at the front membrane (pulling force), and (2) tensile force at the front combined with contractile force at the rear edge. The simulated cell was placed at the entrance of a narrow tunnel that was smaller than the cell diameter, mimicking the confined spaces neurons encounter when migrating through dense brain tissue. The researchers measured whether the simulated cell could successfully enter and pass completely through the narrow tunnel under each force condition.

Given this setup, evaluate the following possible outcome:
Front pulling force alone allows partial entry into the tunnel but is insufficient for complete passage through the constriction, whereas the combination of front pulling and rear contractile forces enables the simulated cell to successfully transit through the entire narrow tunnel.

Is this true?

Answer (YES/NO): YES